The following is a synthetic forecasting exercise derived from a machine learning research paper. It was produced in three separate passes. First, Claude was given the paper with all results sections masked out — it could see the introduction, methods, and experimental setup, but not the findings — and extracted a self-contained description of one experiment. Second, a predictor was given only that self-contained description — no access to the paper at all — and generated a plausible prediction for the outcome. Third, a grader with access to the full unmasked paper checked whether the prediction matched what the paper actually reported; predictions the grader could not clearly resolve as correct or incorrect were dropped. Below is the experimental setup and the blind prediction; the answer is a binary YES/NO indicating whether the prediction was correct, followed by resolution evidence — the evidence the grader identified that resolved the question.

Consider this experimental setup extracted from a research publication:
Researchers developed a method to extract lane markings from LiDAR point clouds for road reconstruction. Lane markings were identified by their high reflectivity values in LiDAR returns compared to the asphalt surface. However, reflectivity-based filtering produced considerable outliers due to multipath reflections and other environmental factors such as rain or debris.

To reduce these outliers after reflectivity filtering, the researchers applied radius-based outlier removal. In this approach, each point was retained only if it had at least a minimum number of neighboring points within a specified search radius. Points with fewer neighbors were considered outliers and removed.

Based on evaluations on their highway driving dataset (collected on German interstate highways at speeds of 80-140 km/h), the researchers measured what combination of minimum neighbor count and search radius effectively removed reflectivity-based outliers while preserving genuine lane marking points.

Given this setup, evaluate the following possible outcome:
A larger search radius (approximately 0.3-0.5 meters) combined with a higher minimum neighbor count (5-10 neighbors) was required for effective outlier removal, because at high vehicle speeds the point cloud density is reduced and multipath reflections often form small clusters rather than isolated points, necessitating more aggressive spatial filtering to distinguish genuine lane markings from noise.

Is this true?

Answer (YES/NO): NO